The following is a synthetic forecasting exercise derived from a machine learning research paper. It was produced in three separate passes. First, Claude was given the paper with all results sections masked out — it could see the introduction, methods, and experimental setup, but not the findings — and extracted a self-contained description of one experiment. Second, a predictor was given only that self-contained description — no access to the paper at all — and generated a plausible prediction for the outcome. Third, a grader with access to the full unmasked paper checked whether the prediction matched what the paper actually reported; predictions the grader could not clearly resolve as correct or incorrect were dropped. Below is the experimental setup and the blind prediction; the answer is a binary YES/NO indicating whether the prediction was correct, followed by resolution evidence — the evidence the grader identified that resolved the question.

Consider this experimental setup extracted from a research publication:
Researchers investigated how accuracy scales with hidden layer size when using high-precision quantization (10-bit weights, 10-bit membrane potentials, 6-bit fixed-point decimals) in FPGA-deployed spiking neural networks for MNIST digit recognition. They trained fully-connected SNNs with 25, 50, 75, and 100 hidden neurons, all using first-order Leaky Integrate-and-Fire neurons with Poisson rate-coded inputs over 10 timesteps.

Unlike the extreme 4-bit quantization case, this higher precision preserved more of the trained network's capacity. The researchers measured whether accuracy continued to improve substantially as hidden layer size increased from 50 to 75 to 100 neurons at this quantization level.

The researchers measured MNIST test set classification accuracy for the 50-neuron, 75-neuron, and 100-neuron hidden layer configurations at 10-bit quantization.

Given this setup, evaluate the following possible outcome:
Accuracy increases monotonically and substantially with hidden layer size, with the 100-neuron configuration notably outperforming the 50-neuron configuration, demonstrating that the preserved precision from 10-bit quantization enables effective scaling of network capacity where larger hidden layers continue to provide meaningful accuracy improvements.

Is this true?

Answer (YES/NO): NO